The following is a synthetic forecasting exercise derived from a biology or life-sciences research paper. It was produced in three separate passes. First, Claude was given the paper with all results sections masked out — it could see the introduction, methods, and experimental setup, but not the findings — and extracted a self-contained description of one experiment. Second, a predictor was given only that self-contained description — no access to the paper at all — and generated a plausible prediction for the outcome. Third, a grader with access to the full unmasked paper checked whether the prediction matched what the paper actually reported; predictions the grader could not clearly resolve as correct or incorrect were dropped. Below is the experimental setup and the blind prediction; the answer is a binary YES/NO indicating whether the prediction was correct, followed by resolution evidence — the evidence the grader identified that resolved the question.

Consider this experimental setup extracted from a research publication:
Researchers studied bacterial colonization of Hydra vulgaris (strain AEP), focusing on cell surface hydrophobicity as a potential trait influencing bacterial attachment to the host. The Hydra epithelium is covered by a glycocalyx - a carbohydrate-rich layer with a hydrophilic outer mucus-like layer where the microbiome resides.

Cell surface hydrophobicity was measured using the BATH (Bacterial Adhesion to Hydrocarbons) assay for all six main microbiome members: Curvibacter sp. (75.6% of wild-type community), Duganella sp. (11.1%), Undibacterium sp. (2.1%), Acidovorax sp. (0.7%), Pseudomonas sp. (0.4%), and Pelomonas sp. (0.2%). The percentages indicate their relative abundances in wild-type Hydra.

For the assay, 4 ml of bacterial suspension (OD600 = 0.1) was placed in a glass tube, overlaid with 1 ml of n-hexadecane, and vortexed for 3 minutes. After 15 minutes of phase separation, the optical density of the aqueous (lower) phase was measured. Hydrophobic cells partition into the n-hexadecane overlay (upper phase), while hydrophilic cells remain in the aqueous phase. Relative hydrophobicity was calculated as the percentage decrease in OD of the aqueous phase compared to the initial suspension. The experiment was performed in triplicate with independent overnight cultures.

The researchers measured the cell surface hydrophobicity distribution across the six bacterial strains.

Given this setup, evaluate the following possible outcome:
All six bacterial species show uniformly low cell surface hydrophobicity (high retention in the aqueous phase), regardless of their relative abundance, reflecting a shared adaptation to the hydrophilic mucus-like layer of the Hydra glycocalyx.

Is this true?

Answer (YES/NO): NO